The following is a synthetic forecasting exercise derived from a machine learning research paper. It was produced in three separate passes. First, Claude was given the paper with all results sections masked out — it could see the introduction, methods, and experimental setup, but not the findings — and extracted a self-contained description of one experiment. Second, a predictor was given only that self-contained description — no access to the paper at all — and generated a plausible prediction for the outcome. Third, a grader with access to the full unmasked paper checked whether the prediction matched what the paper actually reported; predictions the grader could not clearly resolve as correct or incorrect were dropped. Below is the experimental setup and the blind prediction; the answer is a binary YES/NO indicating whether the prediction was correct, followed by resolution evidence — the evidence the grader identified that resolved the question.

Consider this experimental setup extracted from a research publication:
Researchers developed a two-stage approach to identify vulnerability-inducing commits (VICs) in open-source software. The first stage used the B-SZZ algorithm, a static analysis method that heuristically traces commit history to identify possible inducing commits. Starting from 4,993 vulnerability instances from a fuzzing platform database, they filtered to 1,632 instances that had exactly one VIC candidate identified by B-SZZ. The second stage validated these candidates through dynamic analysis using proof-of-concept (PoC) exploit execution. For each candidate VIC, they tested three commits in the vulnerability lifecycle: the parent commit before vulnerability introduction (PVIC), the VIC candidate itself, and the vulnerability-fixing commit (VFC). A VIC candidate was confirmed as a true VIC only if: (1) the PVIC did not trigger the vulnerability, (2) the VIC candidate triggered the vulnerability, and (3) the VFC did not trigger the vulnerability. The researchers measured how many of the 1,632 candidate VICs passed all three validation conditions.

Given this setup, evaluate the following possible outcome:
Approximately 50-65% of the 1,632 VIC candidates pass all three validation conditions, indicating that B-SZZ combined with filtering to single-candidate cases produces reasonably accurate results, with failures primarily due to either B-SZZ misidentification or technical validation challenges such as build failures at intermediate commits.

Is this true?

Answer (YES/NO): NO